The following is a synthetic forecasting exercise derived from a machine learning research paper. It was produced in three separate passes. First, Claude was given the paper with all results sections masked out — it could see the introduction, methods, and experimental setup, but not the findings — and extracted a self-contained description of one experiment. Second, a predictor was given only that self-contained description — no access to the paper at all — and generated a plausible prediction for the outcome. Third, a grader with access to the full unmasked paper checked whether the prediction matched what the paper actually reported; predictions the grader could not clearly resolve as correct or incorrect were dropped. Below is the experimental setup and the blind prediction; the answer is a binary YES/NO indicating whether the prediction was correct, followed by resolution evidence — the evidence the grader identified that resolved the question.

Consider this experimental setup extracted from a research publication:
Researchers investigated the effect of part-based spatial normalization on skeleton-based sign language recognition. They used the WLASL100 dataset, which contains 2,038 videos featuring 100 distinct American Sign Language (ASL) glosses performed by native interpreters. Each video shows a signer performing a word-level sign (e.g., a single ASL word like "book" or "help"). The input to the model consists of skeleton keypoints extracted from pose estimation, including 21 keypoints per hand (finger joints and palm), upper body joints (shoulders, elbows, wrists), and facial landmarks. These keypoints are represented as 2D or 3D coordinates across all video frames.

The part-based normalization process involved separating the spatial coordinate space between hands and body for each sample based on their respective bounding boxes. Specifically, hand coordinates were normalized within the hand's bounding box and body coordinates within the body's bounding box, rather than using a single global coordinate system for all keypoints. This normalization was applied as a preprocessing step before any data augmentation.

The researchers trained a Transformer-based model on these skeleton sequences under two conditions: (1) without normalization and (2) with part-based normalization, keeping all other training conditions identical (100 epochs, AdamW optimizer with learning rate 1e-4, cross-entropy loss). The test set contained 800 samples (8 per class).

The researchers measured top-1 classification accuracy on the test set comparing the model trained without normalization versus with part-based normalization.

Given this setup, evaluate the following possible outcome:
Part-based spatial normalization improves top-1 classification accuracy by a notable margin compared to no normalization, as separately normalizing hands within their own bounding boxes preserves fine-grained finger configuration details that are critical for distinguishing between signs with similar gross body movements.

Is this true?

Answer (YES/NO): YES